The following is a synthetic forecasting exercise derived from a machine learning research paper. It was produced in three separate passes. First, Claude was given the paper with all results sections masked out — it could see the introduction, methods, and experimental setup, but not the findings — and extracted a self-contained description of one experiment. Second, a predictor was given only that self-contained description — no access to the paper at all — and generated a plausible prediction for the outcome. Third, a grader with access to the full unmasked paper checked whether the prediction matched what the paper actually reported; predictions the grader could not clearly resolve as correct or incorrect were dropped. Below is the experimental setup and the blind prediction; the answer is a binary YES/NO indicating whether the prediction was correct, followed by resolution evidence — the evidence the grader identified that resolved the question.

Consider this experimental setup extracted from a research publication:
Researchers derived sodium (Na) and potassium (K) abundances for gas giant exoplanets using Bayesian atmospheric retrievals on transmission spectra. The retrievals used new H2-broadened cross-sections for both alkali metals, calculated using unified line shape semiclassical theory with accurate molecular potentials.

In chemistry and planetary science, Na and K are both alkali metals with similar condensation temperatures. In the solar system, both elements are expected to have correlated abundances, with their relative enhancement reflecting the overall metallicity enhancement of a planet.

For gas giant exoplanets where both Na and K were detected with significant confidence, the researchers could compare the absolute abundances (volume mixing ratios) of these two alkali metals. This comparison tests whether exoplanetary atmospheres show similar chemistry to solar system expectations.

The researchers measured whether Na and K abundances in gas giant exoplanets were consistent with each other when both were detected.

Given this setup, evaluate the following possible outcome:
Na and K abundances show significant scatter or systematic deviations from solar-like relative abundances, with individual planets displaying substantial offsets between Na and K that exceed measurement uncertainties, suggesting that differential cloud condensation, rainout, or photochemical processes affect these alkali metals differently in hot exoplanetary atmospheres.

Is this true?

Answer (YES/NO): NO